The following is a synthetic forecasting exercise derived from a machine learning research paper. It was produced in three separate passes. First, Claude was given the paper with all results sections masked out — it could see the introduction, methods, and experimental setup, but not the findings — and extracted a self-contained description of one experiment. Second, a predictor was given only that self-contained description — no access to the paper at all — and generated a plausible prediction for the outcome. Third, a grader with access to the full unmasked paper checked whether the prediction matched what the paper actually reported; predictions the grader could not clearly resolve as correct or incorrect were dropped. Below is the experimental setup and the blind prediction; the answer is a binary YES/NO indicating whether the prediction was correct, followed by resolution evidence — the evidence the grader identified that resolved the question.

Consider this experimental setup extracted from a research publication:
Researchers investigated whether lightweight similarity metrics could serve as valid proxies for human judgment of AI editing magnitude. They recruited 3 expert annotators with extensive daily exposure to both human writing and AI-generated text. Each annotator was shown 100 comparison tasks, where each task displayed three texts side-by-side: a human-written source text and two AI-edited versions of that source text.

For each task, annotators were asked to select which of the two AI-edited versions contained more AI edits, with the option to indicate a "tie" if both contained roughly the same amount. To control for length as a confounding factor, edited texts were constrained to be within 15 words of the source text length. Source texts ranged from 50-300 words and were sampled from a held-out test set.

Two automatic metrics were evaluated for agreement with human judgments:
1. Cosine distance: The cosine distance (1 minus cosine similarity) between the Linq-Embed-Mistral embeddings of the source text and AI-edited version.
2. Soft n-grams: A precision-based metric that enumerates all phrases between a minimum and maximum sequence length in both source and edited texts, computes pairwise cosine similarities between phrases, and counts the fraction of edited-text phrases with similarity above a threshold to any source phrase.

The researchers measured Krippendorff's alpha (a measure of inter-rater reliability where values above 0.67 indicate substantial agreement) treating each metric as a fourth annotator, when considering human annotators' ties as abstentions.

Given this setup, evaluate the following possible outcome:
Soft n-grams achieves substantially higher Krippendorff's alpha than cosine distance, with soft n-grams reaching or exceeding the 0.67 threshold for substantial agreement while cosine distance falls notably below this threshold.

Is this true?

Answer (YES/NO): NO